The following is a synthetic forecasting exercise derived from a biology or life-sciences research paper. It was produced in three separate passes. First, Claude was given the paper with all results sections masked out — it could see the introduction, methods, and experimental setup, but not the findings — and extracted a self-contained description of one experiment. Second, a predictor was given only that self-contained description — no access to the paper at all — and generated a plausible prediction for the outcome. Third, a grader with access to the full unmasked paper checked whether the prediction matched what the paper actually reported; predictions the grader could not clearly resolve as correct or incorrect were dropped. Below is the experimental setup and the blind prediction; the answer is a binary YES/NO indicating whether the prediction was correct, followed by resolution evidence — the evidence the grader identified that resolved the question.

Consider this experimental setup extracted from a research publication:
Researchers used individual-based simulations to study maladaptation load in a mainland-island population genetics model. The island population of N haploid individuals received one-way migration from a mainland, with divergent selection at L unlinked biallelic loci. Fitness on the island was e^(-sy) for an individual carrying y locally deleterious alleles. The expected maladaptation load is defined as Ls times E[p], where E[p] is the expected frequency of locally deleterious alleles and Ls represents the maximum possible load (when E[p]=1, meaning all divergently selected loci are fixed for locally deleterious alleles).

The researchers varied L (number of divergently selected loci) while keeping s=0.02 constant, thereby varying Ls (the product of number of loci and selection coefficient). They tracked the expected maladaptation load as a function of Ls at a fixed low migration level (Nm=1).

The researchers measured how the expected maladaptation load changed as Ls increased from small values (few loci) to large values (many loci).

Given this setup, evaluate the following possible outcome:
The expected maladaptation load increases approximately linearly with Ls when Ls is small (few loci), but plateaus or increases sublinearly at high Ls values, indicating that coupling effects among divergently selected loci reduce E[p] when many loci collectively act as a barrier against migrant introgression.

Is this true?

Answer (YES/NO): NO